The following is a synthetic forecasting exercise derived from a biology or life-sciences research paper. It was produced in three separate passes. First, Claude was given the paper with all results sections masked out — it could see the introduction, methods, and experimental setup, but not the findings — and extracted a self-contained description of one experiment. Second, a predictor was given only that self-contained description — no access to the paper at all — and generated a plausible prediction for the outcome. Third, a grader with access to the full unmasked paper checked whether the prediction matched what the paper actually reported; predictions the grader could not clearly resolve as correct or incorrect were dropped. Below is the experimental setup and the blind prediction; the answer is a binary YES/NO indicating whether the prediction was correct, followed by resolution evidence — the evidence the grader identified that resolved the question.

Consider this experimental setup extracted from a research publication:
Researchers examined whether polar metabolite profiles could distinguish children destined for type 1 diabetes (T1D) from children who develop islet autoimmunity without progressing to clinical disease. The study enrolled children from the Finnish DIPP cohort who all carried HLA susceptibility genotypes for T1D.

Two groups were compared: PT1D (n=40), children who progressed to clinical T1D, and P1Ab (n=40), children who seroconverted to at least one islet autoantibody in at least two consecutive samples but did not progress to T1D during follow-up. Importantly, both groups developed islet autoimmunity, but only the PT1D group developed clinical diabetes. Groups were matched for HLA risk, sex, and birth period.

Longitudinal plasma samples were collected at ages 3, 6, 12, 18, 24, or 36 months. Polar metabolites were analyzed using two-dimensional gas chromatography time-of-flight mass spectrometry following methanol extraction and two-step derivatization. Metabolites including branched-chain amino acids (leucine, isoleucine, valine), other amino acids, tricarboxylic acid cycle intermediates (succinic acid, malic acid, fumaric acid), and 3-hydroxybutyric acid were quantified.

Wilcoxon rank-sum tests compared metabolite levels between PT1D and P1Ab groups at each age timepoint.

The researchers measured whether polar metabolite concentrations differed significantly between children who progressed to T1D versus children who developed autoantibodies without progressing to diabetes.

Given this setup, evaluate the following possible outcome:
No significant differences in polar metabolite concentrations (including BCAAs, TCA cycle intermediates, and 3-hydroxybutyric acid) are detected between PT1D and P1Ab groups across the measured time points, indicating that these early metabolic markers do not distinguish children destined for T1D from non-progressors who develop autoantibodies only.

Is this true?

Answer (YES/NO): NO